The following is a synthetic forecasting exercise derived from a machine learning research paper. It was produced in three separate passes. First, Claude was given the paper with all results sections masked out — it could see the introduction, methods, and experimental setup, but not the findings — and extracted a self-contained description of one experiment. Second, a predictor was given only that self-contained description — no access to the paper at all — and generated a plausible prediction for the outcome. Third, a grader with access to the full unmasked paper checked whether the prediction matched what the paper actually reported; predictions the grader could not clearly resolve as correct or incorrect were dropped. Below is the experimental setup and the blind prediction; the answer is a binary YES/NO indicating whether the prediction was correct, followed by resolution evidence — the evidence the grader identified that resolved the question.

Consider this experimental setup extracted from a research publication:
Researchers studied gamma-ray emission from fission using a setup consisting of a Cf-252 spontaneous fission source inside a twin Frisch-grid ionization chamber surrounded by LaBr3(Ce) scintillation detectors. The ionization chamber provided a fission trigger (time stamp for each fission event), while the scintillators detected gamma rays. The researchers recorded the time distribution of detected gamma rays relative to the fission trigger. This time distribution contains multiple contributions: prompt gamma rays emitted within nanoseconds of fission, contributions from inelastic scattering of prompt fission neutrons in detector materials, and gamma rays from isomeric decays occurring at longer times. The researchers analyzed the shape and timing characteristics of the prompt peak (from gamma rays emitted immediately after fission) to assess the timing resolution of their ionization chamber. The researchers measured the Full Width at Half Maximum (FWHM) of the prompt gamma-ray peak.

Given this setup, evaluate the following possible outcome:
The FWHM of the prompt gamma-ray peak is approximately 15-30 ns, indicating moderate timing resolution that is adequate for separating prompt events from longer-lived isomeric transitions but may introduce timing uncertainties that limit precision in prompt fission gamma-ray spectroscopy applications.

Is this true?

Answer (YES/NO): NO